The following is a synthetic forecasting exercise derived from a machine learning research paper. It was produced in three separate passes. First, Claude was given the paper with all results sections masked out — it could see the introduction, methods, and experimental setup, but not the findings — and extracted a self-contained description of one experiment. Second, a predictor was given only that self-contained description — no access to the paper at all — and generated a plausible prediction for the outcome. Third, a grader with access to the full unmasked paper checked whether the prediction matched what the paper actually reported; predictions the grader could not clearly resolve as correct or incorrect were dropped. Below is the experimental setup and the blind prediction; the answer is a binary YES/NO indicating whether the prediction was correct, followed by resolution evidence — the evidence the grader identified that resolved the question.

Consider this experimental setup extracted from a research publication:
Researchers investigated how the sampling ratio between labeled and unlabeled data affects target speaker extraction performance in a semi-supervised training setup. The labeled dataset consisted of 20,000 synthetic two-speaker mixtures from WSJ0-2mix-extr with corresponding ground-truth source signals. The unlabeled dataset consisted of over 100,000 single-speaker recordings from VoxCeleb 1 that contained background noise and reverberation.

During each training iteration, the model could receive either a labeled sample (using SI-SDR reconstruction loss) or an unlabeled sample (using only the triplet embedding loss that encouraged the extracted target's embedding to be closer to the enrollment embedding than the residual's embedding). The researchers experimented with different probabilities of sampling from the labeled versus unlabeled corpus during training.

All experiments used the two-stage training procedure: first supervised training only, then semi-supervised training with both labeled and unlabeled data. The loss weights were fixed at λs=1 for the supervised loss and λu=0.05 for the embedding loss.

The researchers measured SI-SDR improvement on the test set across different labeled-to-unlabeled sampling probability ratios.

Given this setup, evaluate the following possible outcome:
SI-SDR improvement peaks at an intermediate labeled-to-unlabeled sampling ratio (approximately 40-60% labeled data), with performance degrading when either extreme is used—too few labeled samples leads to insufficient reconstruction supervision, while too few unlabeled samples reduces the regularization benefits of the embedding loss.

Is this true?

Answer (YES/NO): NO